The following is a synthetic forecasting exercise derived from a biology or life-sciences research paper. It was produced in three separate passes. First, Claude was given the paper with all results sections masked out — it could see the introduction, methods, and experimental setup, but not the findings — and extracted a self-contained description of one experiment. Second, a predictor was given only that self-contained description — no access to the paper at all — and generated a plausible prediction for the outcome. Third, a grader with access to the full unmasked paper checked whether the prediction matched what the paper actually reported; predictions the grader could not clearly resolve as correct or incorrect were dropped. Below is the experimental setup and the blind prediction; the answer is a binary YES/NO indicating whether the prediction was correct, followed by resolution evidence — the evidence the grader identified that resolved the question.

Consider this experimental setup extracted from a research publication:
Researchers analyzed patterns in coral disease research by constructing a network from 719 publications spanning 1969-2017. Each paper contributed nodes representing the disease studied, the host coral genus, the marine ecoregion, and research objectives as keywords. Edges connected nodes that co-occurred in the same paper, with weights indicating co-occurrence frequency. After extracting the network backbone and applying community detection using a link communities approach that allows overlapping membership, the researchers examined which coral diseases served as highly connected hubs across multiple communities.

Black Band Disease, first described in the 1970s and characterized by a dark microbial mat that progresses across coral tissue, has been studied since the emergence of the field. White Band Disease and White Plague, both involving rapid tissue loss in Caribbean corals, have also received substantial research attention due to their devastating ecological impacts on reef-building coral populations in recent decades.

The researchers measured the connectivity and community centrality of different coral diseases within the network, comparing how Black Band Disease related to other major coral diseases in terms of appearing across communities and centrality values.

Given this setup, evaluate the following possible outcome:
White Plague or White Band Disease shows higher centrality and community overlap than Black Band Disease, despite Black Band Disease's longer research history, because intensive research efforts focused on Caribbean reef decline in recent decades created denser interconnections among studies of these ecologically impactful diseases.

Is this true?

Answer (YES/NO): NO